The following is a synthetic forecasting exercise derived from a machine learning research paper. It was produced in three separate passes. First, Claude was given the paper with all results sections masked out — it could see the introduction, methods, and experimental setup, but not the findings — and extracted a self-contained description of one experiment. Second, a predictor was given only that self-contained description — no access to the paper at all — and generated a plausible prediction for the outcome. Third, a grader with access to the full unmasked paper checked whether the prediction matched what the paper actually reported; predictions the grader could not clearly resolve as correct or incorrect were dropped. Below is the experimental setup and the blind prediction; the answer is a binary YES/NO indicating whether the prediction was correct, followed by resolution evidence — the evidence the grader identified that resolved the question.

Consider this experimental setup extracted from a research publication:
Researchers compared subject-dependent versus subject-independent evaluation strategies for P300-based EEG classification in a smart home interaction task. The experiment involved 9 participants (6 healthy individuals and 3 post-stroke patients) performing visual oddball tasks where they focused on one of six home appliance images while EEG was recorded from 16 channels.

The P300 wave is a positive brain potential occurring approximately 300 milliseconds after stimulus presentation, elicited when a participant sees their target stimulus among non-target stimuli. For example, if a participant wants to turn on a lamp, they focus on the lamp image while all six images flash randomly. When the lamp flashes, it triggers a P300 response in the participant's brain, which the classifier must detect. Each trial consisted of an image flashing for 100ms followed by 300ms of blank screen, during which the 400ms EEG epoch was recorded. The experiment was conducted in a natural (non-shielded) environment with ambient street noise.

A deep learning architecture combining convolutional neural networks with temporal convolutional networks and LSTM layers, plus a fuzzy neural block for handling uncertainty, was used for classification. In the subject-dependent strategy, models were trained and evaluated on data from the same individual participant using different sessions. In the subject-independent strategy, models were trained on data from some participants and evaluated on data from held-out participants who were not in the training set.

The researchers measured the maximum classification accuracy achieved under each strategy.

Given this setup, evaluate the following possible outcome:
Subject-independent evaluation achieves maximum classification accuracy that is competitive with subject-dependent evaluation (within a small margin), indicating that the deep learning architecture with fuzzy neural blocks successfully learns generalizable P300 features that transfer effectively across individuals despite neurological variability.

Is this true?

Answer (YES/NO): NO